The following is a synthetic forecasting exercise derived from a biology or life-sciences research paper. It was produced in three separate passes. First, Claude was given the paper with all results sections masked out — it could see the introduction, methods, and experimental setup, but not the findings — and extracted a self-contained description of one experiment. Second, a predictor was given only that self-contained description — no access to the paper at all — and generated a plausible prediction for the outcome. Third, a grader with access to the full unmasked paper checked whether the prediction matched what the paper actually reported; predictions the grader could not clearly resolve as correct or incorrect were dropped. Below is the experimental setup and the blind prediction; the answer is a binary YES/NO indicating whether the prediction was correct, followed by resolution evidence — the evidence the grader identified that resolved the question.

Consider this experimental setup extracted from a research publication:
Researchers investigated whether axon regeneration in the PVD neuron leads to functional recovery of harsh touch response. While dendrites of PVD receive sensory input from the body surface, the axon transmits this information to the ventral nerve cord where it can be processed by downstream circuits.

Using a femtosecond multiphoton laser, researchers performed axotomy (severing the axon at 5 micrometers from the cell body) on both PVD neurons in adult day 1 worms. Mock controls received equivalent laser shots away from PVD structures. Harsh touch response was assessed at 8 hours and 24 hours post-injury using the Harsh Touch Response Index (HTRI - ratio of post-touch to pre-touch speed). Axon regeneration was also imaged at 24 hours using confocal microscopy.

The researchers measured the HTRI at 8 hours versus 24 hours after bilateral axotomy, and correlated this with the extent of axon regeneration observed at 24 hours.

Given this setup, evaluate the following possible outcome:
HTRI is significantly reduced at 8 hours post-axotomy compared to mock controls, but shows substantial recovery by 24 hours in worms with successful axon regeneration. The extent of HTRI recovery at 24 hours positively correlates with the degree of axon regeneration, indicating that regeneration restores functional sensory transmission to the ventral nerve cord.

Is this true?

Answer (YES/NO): YES